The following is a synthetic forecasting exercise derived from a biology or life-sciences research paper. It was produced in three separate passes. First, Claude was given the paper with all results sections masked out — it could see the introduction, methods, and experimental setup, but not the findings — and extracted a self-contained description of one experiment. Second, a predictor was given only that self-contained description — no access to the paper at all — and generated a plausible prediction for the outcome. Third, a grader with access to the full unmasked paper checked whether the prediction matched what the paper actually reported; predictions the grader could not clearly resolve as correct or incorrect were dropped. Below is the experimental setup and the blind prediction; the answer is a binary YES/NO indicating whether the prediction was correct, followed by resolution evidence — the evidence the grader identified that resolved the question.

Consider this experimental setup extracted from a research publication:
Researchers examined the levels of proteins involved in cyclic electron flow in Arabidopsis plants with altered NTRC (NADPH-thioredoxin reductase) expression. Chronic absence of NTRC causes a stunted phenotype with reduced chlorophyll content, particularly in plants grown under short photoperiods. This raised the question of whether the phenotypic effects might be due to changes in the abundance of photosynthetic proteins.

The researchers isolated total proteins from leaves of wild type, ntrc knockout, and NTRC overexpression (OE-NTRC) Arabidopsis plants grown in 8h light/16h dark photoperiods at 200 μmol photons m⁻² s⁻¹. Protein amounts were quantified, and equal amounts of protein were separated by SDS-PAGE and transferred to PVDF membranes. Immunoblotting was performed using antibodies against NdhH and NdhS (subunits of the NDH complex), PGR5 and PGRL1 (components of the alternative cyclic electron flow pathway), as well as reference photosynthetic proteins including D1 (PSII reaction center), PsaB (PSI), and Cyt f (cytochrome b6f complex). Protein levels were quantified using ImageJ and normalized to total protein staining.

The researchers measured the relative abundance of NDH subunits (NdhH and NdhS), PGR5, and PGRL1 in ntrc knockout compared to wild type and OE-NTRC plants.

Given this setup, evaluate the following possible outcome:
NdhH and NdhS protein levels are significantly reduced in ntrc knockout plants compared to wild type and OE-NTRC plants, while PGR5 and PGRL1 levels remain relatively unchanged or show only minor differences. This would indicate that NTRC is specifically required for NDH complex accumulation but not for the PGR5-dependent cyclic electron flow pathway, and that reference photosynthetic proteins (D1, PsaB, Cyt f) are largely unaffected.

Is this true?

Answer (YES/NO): NO